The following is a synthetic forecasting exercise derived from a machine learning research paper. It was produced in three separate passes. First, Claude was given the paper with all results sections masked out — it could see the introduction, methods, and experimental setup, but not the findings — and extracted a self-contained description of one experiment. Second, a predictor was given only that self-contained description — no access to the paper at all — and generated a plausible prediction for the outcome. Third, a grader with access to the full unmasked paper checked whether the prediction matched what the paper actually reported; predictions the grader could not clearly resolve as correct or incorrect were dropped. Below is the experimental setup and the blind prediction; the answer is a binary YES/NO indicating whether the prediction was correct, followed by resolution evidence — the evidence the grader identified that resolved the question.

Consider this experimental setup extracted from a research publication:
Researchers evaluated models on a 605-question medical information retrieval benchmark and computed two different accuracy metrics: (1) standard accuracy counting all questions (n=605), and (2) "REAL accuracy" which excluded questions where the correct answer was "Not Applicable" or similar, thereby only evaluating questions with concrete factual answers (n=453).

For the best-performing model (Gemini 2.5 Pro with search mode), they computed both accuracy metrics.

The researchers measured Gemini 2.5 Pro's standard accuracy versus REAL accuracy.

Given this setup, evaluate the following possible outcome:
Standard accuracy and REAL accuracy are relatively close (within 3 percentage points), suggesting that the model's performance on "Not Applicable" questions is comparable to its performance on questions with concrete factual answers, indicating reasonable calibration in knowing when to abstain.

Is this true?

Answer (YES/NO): NO